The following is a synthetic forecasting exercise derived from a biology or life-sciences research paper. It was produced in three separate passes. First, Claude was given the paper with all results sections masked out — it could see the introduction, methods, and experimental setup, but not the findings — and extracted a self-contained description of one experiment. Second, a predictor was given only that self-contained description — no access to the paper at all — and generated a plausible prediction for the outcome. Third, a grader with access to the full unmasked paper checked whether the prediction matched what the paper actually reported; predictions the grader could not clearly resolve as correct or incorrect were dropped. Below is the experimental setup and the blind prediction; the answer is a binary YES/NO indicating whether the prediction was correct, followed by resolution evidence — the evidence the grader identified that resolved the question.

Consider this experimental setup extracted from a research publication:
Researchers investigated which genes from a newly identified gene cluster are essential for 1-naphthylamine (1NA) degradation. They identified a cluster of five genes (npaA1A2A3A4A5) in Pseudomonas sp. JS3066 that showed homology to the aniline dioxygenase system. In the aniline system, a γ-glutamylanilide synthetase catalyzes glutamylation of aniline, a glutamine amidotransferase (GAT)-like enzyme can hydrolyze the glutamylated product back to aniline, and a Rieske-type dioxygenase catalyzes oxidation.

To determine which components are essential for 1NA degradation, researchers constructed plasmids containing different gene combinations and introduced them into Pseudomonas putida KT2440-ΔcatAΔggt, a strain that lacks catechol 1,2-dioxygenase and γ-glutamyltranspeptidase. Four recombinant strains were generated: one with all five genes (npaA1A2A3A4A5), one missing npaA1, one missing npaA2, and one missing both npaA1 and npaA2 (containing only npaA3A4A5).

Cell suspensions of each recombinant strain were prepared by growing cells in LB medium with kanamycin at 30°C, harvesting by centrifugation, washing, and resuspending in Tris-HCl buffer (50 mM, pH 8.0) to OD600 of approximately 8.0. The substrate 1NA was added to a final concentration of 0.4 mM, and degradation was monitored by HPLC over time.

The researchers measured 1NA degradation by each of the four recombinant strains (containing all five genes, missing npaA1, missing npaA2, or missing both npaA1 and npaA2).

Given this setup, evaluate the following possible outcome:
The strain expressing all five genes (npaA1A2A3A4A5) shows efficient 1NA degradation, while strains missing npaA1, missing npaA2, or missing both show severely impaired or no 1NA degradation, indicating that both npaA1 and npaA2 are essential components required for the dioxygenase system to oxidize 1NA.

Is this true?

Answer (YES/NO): NO